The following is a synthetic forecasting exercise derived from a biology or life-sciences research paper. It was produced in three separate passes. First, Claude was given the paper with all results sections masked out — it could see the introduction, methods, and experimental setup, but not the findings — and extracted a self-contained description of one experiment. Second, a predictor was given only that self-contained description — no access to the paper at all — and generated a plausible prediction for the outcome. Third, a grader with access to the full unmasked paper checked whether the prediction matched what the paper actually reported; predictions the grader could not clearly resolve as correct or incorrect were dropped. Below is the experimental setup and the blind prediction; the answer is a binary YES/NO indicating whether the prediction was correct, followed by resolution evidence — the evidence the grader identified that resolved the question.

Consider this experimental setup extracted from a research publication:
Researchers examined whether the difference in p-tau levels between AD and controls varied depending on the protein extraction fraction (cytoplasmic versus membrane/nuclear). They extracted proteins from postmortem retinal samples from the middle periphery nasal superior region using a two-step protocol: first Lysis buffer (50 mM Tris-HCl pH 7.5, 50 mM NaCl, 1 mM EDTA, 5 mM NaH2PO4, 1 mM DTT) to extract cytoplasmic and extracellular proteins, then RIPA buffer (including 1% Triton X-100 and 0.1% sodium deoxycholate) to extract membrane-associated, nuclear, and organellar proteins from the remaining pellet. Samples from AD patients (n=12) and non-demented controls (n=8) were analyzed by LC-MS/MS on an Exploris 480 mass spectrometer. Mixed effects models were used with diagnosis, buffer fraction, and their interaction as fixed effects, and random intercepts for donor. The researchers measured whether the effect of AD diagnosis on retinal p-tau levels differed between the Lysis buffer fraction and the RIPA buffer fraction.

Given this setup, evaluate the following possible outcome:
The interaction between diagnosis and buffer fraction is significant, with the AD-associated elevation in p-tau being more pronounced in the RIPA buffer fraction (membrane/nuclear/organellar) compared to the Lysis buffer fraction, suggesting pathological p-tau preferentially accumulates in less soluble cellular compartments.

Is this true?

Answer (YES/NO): NO